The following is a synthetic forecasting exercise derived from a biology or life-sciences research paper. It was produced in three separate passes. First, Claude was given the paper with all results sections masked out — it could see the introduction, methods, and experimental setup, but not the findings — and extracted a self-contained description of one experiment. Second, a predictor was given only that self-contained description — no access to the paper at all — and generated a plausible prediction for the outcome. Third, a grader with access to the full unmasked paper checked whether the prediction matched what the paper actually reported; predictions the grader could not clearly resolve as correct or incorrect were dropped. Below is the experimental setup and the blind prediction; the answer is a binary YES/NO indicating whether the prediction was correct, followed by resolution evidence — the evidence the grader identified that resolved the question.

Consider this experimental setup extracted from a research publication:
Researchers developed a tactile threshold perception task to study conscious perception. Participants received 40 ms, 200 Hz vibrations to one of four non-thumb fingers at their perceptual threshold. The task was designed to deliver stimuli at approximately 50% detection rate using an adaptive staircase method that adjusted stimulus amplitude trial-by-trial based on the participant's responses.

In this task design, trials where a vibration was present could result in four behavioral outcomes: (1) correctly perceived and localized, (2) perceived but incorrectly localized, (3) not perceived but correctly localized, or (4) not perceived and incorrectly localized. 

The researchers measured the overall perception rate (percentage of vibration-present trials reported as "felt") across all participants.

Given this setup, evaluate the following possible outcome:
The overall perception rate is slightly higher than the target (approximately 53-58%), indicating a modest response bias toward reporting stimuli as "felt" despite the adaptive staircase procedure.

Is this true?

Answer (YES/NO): NO